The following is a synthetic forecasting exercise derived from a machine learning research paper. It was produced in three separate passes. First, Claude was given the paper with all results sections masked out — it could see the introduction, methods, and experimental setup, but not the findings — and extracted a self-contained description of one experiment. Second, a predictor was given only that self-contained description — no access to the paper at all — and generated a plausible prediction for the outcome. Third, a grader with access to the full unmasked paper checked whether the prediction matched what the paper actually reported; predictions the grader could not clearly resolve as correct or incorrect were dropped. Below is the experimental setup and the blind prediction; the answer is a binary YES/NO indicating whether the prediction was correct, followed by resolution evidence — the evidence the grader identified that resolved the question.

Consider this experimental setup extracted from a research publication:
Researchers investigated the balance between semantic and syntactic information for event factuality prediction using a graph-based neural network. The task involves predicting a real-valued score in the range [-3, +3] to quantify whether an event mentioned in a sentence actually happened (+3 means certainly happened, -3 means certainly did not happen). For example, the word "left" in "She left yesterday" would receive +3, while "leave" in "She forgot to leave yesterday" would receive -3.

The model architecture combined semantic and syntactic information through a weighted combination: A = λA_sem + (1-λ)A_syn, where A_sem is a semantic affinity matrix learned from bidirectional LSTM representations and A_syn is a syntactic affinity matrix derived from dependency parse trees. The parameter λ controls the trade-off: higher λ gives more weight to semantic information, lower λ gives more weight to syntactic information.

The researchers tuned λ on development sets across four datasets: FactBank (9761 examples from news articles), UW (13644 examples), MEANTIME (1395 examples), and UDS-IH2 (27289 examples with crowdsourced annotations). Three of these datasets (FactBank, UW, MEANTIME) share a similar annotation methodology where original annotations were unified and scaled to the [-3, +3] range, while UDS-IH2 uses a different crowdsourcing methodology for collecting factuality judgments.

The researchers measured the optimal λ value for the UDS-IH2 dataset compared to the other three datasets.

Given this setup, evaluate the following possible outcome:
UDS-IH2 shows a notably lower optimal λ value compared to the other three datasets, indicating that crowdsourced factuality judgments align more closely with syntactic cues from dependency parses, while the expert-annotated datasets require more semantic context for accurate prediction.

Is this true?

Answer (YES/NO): NO